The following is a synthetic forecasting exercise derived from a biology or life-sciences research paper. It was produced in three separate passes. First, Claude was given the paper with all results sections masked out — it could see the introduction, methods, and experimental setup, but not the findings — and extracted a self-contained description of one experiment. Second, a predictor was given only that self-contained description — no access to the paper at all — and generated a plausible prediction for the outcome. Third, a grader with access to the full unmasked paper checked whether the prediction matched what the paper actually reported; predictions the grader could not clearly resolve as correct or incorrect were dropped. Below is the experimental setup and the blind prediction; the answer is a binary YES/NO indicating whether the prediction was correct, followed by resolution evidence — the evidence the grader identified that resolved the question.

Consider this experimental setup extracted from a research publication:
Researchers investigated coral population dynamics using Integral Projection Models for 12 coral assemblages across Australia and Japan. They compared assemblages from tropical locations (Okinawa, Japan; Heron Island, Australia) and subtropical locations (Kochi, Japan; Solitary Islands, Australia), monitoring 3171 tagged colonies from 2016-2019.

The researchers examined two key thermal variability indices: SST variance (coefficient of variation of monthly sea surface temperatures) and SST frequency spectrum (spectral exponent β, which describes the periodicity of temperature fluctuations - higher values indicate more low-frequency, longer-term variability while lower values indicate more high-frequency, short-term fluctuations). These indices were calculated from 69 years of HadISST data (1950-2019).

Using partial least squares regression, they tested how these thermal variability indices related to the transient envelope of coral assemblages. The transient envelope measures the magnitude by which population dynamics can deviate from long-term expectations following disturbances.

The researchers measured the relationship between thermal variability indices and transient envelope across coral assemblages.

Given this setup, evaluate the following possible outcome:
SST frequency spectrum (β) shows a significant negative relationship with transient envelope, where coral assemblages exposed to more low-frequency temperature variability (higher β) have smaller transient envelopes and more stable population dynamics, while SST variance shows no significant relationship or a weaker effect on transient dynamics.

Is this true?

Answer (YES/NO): NO